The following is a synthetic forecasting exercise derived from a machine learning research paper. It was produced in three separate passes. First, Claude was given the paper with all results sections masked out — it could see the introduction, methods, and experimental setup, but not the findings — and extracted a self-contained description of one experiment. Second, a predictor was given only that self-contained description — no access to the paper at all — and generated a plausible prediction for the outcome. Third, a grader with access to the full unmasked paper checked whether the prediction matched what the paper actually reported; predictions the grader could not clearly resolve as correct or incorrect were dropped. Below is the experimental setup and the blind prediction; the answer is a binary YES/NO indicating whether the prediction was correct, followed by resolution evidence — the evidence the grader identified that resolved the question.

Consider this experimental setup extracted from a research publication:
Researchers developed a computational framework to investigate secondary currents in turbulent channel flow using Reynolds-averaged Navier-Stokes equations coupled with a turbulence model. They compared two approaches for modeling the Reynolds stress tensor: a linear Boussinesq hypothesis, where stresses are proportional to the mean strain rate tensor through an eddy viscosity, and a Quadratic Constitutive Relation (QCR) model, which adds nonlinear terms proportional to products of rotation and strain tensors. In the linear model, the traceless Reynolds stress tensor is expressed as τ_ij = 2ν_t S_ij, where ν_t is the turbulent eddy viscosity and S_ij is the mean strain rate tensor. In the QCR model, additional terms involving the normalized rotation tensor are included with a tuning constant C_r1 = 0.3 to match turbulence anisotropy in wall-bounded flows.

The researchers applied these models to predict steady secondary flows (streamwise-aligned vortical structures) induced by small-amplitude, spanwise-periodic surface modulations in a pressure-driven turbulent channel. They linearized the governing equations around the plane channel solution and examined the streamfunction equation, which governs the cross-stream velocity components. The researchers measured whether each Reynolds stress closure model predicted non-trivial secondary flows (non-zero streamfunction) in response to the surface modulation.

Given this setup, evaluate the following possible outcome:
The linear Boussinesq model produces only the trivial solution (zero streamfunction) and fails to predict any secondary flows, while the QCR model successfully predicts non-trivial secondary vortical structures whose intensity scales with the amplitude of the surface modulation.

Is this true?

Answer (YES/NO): YES